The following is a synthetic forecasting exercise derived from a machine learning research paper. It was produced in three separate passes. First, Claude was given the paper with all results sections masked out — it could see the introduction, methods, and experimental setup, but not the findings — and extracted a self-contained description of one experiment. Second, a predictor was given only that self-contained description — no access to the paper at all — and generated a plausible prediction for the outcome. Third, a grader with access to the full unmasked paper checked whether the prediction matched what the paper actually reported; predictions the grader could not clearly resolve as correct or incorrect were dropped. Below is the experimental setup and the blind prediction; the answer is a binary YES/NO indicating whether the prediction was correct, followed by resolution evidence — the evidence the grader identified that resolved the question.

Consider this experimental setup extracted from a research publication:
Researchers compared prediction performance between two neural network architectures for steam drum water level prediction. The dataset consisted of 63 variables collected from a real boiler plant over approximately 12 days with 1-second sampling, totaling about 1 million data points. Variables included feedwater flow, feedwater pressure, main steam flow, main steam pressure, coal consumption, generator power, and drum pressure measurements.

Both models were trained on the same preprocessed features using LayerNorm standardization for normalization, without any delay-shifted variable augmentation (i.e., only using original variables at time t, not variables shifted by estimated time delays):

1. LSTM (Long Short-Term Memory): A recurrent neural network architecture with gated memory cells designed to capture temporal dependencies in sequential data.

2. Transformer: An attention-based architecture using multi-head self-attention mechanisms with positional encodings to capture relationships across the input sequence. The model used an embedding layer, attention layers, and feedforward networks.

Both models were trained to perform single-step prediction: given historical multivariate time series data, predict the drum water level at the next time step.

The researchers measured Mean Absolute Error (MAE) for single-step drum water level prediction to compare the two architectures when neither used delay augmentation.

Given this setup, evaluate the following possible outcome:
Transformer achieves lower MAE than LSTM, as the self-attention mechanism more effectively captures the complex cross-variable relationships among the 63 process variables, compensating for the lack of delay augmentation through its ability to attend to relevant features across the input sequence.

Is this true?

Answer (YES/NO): NO